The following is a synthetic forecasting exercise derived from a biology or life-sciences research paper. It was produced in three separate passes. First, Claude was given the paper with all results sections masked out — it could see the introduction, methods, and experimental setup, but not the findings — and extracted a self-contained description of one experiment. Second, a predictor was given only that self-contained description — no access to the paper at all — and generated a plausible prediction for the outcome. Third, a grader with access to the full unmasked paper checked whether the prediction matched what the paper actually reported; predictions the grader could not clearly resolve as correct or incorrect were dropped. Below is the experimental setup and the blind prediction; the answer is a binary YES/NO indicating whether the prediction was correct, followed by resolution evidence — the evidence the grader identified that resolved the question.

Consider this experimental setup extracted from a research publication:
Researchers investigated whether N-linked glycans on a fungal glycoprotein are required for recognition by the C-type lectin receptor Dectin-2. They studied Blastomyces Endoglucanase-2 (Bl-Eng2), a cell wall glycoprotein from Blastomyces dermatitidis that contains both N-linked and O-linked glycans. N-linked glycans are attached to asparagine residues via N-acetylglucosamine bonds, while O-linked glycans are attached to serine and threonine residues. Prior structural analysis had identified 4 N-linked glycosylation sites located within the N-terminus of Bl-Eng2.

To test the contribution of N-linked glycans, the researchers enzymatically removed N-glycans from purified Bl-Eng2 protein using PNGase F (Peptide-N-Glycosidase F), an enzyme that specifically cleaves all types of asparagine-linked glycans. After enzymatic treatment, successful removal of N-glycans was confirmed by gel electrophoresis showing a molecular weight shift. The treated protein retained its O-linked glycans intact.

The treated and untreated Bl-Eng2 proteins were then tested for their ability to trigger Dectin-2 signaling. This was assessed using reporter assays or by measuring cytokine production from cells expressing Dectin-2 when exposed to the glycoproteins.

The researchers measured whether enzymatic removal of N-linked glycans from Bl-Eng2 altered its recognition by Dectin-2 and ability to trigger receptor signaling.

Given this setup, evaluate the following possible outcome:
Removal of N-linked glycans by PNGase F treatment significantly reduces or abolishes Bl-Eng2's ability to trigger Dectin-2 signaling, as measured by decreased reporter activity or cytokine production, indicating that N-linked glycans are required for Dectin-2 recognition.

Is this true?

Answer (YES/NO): NO